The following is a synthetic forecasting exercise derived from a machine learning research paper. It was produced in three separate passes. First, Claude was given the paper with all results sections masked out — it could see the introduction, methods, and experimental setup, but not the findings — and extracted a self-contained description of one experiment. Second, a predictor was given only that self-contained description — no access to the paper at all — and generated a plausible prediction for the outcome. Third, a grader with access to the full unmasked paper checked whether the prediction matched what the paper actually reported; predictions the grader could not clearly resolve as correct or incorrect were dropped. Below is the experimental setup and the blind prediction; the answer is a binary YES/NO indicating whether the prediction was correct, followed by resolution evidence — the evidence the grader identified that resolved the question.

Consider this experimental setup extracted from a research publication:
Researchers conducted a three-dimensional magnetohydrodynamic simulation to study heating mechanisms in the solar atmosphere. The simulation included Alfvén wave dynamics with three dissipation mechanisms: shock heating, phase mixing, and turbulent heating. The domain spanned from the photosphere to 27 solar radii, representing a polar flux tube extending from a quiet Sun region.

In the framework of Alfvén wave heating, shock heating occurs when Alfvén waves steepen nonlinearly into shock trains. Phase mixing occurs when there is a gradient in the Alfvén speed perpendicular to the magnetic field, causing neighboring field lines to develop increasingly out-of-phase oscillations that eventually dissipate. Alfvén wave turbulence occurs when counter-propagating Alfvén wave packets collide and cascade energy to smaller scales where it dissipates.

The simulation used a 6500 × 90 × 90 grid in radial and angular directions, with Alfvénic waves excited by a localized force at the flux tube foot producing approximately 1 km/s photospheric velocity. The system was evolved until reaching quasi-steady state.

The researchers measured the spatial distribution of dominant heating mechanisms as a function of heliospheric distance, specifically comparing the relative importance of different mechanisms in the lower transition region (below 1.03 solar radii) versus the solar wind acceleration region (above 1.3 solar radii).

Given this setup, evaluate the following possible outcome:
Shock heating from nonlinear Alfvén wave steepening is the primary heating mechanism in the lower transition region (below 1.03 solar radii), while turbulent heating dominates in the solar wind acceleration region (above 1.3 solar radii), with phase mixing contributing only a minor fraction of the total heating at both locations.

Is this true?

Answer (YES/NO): NO